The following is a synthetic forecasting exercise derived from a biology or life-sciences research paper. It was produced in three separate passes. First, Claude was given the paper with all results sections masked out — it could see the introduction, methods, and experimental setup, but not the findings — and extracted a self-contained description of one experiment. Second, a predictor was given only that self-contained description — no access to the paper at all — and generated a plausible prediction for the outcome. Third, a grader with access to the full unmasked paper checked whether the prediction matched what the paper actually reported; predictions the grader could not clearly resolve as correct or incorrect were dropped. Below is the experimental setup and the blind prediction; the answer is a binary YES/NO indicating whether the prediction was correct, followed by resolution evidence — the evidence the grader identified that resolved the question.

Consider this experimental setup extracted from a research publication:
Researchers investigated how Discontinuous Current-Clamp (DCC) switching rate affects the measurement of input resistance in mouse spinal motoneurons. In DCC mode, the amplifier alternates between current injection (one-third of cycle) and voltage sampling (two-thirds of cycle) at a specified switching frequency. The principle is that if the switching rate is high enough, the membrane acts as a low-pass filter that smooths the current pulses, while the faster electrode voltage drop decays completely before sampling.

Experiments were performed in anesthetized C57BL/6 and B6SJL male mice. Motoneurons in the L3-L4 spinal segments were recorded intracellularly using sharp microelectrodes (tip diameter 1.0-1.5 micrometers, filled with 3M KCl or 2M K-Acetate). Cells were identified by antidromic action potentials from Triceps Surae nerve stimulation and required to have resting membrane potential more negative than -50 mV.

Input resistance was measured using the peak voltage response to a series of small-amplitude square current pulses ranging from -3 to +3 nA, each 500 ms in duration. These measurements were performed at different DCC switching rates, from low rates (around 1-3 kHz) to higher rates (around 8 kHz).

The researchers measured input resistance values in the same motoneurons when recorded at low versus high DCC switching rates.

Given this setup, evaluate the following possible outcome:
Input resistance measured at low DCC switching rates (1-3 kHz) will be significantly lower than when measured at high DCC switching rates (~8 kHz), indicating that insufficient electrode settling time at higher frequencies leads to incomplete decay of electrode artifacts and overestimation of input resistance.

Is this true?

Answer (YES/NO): NO